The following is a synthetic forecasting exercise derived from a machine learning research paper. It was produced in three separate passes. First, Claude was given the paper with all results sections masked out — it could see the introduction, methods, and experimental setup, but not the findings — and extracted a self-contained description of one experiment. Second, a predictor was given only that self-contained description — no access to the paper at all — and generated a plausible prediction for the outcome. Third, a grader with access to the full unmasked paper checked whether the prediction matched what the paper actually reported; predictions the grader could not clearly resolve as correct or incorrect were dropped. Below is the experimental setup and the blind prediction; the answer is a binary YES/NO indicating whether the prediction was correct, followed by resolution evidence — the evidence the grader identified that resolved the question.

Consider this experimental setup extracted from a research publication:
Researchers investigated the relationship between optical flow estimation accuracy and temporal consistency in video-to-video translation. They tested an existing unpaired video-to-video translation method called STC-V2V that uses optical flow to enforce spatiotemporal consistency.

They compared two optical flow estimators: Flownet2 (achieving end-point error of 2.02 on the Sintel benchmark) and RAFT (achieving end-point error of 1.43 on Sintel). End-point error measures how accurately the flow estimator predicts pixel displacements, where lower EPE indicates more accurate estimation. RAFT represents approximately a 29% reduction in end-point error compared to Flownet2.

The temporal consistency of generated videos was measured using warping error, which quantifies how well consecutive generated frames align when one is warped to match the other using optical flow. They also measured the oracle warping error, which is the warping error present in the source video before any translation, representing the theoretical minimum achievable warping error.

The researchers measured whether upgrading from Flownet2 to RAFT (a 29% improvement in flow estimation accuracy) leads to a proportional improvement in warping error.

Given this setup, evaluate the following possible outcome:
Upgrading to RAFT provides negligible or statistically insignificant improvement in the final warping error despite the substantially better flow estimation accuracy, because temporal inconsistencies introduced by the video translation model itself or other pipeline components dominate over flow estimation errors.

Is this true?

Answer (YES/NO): NO